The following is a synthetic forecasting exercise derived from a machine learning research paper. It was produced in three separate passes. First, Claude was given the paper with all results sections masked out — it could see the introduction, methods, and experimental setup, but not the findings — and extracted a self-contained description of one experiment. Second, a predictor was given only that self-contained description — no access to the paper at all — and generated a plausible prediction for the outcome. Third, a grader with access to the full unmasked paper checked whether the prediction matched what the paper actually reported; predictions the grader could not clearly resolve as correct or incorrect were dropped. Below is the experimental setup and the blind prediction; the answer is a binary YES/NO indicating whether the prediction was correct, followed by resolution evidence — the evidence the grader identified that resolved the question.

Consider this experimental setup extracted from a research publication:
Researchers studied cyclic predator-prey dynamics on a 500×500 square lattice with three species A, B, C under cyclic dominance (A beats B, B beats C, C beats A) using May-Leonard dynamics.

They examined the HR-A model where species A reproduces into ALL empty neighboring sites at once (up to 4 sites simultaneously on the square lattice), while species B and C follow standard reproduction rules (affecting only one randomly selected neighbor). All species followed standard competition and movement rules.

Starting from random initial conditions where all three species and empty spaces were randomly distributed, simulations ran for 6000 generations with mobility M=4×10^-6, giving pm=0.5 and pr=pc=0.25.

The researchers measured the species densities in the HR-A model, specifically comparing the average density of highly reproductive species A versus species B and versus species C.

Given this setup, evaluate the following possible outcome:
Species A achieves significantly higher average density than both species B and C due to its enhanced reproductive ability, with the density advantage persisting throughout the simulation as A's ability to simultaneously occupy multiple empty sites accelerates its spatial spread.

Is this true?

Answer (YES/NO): NO